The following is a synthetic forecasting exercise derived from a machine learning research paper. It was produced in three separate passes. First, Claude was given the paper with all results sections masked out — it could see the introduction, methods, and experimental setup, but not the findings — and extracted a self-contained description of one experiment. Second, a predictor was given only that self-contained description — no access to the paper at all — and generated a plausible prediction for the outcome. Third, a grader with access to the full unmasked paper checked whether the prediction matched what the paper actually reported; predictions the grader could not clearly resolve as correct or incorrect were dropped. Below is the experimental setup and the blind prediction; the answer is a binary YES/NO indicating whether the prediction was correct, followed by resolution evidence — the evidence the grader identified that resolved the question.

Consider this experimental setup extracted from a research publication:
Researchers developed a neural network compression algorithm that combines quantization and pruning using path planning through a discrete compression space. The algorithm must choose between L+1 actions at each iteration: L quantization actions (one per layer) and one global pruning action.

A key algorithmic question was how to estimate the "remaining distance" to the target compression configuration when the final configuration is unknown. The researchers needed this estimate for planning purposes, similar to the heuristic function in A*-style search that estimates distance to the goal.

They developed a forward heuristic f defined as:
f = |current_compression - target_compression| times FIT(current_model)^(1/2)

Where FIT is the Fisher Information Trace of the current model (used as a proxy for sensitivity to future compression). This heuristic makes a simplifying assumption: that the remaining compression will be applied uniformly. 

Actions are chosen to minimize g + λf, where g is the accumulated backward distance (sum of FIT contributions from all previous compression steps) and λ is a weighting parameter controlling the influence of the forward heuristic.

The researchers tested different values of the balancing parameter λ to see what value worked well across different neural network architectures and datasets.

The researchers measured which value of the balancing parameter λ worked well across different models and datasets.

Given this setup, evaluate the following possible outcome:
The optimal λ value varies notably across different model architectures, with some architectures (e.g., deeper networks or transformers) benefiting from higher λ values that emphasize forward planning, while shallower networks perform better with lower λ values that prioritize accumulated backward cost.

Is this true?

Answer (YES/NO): NO